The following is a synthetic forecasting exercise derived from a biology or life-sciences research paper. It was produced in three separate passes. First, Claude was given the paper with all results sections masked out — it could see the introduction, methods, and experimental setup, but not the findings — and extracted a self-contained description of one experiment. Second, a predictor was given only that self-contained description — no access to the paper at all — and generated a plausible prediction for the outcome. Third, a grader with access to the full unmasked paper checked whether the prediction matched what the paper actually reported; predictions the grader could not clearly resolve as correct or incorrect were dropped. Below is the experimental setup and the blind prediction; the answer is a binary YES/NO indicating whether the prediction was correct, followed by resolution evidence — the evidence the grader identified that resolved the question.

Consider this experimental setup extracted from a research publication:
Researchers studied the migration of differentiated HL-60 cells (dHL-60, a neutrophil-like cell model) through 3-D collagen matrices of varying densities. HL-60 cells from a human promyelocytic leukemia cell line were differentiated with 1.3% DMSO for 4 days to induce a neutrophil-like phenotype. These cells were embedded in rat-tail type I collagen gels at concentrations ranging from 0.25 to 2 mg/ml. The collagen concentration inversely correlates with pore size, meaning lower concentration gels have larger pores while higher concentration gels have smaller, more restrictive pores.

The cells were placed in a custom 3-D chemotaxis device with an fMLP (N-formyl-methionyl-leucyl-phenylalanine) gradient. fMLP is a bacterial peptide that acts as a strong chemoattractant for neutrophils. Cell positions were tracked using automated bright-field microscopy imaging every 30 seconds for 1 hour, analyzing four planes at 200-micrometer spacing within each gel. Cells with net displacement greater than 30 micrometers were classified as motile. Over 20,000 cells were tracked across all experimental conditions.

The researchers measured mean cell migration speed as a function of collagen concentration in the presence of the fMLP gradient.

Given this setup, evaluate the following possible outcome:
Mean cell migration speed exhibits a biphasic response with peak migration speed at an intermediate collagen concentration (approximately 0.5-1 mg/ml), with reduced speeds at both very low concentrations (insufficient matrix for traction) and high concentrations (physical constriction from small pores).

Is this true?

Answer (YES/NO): NO